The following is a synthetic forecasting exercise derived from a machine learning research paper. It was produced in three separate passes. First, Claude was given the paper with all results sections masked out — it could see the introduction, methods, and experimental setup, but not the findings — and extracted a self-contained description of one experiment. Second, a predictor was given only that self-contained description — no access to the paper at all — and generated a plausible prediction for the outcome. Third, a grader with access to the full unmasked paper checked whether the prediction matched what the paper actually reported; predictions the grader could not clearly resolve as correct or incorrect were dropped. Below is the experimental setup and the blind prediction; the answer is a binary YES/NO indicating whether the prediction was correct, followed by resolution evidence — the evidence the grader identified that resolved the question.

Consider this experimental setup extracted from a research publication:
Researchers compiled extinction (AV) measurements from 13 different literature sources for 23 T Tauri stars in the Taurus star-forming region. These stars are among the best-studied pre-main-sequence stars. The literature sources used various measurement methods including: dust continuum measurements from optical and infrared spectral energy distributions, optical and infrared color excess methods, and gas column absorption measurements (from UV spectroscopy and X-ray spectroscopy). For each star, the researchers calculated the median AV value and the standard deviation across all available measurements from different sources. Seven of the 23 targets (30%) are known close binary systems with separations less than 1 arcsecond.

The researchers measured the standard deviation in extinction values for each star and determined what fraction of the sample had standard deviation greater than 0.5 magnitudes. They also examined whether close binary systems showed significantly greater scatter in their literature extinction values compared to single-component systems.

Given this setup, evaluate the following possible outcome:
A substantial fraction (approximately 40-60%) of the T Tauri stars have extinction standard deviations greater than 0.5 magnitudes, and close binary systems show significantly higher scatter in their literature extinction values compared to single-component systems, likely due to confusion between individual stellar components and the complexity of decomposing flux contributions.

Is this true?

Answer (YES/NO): NO